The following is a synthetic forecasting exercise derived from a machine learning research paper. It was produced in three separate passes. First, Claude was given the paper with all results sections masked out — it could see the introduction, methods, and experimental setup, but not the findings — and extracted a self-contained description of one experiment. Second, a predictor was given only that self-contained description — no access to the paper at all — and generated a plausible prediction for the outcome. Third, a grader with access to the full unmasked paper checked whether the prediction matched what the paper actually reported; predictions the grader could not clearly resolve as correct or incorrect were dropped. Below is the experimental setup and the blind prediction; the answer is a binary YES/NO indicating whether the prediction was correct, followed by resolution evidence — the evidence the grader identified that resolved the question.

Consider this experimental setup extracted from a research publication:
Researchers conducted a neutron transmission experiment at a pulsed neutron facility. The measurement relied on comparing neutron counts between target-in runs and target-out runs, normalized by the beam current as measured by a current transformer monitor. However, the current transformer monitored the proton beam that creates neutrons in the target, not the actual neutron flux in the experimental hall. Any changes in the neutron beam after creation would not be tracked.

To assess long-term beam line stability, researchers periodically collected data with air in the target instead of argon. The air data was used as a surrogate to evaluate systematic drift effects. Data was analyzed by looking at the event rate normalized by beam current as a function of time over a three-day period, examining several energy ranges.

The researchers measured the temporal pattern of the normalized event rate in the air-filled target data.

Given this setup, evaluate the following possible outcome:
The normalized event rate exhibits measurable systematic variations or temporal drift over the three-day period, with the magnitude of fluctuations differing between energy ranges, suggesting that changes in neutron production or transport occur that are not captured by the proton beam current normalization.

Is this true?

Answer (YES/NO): NO